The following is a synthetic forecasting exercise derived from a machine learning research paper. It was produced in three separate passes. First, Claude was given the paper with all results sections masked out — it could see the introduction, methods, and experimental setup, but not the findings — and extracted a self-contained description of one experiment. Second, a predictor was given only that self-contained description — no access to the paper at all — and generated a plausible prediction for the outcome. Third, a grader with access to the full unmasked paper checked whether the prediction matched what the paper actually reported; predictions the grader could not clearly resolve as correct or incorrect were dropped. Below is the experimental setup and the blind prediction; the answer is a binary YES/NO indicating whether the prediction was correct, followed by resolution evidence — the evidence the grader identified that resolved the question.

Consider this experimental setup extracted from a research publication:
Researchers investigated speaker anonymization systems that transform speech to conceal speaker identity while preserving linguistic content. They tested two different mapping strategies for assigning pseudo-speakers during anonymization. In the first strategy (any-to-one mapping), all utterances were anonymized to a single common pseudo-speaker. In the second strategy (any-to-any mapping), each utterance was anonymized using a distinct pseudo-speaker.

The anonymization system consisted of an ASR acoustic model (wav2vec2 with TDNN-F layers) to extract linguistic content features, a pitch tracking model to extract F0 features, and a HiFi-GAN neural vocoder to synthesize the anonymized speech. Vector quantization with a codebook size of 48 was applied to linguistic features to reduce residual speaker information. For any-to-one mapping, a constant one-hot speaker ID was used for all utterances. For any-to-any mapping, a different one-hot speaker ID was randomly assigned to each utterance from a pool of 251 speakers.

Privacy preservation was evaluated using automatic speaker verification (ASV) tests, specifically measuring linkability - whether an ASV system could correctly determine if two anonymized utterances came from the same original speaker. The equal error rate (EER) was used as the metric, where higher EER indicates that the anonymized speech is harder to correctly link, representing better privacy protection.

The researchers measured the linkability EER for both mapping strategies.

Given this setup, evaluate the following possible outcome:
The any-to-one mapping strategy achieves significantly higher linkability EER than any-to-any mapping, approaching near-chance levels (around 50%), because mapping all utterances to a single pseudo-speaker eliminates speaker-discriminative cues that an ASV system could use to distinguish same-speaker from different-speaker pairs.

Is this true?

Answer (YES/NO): NO